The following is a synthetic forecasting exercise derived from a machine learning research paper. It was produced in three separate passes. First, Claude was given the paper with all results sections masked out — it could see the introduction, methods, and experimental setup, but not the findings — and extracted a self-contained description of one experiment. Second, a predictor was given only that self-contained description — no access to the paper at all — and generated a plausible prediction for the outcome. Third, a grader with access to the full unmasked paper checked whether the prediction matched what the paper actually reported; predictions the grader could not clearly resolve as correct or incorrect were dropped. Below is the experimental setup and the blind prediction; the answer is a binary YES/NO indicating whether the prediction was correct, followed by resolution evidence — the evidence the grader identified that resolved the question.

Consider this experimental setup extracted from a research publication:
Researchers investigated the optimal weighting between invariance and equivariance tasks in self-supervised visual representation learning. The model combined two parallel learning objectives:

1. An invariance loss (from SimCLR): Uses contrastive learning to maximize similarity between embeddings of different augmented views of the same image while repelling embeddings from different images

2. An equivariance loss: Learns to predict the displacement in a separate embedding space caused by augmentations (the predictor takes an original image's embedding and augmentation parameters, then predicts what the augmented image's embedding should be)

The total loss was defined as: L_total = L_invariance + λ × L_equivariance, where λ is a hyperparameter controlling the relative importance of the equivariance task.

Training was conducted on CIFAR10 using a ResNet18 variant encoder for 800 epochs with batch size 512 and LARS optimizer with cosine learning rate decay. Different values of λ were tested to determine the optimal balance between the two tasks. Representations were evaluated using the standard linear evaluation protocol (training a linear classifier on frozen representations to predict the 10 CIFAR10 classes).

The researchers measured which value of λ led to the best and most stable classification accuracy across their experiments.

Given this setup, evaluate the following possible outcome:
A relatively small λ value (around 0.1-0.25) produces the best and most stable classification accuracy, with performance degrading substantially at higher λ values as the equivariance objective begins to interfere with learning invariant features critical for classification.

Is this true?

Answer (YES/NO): NO